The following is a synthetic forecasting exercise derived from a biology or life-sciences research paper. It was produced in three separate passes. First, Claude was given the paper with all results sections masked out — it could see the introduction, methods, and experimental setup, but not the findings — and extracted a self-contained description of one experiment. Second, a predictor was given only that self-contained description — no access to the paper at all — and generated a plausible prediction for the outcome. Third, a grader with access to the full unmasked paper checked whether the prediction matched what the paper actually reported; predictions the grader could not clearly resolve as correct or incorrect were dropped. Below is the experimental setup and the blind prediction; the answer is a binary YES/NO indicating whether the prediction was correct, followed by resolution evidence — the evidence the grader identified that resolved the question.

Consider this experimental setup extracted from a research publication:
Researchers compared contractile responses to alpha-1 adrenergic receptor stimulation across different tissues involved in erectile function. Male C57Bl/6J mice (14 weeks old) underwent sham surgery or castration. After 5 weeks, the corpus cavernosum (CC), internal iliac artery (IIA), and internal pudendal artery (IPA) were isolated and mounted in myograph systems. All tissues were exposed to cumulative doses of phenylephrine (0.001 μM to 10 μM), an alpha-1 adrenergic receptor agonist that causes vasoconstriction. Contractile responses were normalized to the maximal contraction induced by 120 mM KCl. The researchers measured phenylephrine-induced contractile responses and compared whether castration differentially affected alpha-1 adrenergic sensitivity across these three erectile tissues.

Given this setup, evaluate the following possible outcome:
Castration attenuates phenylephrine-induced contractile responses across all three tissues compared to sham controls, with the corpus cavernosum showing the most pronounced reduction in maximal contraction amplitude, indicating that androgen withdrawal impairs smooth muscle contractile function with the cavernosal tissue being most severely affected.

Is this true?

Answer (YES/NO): NO